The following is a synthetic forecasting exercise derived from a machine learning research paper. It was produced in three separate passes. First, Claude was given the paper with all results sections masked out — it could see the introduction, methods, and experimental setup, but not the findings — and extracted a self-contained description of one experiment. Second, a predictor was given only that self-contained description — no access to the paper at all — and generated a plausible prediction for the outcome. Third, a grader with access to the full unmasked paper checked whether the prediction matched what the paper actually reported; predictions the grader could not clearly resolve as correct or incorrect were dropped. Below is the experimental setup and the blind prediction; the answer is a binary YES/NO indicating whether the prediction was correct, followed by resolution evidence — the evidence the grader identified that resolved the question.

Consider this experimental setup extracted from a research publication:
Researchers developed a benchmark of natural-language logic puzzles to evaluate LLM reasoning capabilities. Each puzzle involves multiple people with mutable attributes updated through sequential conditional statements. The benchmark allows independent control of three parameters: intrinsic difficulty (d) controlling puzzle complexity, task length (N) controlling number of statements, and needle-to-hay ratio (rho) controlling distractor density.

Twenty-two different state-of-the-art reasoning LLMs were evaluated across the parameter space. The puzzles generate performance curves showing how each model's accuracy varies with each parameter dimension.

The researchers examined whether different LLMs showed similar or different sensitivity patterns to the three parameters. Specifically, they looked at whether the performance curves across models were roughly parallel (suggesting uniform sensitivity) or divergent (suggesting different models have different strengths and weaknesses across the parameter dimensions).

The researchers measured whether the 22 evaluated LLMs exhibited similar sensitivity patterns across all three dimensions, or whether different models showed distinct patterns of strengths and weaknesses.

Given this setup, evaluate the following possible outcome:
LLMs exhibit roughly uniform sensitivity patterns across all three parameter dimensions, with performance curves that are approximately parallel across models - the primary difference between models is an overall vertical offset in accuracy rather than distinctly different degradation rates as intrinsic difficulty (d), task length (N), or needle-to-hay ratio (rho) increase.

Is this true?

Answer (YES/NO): NO